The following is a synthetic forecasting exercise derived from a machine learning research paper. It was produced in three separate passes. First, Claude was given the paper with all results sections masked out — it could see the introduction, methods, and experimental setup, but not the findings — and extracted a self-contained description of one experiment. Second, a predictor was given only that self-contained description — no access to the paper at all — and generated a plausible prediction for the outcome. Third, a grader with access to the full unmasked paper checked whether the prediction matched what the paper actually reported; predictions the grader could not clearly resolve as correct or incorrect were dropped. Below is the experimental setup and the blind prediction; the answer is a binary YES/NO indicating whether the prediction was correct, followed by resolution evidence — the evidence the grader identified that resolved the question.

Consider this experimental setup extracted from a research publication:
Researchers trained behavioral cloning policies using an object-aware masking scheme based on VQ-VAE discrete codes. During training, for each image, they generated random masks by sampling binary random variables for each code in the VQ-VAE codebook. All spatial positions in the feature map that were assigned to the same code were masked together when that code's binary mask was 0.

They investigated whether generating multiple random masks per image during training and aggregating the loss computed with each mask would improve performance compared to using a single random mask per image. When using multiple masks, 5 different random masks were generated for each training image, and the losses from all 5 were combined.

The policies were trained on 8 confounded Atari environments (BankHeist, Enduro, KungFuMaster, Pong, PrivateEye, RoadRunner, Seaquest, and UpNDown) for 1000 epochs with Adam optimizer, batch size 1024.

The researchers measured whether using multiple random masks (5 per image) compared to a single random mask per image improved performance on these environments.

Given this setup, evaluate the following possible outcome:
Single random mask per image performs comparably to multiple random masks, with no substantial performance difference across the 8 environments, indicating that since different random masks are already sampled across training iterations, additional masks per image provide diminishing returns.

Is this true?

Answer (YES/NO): YES